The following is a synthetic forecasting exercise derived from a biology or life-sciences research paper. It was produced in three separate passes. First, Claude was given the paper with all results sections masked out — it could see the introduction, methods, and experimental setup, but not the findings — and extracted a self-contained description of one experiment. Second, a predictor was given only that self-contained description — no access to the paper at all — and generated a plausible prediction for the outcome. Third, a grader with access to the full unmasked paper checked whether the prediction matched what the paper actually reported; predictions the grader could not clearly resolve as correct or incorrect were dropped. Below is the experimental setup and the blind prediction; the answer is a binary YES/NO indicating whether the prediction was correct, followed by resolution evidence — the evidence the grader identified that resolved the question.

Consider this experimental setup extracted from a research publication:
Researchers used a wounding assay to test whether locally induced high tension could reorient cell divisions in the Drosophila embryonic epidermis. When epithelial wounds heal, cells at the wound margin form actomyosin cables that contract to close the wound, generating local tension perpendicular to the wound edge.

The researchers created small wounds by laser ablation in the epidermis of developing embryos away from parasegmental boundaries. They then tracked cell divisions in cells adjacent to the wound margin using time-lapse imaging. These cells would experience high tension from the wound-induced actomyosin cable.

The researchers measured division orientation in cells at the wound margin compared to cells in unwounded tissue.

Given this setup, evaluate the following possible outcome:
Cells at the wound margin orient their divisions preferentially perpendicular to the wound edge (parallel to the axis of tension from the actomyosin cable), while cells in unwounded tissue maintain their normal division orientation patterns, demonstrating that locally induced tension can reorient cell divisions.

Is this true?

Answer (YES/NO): YES